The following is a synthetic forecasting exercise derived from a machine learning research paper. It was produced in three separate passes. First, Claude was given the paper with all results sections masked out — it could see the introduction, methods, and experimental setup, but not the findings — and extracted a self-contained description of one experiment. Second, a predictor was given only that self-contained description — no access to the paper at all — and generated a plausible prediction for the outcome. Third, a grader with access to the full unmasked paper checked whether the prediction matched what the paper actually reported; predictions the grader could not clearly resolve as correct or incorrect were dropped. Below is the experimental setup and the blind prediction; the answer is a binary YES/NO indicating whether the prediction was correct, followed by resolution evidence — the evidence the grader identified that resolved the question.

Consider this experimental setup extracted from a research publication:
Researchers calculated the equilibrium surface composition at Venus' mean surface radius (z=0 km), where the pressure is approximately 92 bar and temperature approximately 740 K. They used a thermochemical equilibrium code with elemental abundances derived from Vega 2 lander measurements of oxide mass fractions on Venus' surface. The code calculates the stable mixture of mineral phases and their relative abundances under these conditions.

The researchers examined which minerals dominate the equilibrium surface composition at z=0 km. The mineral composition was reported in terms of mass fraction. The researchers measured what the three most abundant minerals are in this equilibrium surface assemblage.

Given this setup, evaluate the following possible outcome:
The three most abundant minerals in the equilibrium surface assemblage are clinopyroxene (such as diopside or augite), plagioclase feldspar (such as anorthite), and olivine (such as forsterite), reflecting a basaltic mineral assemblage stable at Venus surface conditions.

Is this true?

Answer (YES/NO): NO